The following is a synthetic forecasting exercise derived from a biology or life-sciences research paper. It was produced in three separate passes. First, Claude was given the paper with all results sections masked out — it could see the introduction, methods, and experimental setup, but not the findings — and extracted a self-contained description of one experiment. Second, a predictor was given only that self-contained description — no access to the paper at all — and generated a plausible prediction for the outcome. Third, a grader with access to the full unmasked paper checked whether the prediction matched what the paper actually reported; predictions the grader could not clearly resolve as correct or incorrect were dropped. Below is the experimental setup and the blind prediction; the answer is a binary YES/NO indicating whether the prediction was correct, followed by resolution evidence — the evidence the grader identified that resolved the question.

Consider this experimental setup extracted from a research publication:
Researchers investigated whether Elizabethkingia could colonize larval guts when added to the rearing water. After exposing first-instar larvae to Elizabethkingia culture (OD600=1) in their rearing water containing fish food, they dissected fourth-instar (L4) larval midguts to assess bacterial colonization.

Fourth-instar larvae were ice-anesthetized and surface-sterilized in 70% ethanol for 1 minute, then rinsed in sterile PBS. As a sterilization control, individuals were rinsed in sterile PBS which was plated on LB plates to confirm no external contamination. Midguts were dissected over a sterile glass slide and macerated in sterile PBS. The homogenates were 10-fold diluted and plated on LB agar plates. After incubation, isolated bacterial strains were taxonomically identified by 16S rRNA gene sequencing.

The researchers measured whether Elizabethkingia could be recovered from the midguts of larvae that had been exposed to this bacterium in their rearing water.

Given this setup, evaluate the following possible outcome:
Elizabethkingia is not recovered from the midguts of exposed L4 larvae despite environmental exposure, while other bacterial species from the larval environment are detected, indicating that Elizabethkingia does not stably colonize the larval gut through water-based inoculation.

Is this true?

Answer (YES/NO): NO